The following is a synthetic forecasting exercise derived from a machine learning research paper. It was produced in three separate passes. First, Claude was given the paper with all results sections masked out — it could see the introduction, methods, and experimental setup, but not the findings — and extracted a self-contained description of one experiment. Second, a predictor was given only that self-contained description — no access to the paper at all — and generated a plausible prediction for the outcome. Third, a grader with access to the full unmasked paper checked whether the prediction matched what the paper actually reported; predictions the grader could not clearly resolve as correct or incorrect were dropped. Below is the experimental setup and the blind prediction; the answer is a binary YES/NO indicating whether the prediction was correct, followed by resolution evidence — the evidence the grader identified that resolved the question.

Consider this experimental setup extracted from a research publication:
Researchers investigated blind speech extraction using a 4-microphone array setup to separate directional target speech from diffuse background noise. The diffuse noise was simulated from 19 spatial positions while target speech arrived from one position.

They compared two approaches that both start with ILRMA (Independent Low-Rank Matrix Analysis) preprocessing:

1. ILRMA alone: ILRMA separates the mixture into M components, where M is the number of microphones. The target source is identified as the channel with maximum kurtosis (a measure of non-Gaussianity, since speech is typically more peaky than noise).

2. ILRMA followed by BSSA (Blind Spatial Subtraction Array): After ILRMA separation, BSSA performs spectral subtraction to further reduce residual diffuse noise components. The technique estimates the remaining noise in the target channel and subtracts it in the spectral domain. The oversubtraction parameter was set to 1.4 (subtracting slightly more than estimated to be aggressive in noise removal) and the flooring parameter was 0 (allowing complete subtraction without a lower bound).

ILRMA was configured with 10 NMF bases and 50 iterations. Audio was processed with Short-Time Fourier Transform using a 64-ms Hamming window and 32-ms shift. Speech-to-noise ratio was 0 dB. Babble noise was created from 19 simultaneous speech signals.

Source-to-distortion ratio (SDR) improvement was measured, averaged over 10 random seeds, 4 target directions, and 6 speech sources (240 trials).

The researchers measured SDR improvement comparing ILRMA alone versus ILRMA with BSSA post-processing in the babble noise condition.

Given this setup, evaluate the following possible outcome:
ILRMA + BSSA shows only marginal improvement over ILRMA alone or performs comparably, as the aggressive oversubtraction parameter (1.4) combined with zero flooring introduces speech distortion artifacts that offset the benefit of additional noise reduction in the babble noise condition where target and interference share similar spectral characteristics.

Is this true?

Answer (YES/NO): YES